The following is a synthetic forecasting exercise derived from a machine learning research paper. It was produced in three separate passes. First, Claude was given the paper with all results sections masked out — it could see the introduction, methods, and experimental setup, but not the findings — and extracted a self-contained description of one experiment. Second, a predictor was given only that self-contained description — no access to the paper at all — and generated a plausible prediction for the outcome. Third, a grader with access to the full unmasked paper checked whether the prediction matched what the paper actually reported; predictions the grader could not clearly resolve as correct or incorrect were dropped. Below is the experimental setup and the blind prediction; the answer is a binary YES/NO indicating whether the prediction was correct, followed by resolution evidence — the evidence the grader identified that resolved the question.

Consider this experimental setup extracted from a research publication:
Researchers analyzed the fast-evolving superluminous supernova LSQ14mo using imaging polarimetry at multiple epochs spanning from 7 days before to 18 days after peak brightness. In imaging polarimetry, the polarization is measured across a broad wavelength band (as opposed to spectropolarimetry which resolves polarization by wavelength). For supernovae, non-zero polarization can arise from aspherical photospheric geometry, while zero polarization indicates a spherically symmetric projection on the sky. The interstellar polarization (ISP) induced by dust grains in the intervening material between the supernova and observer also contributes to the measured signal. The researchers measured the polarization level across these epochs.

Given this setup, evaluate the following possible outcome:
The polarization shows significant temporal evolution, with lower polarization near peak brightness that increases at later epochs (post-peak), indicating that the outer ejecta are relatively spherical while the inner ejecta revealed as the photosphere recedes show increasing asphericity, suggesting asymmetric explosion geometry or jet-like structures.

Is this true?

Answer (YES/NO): NO